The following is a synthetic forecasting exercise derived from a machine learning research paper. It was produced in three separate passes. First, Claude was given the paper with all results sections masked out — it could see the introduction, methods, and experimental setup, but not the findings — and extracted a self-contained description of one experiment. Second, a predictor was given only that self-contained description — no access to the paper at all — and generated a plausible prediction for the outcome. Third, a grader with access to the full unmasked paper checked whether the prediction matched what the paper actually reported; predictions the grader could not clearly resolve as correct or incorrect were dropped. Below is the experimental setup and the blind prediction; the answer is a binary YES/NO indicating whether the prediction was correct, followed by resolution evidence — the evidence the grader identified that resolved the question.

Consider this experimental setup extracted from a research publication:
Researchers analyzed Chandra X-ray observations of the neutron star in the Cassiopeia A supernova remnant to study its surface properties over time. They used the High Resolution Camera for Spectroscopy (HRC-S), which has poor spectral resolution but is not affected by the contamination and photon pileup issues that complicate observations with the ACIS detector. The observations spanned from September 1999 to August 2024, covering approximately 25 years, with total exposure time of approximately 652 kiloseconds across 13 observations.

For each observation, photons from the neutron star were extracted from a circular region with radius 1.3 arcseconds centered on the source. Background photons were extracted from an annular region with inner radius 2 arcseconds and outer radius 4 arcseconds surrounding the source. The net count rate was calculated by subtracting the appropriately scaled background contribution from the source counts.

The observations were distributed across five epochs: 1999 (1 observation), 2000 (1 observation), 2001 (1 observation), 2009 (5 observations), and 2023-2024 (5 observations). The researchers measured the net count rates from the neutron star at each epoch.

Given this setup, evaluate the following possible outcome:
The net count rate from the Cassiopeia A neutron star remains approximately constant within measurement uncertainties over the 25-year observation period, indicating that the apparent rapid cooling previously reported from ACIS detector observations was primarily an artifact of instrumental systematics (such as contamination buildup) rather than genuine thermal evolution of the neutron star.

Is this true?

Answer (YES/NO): NO